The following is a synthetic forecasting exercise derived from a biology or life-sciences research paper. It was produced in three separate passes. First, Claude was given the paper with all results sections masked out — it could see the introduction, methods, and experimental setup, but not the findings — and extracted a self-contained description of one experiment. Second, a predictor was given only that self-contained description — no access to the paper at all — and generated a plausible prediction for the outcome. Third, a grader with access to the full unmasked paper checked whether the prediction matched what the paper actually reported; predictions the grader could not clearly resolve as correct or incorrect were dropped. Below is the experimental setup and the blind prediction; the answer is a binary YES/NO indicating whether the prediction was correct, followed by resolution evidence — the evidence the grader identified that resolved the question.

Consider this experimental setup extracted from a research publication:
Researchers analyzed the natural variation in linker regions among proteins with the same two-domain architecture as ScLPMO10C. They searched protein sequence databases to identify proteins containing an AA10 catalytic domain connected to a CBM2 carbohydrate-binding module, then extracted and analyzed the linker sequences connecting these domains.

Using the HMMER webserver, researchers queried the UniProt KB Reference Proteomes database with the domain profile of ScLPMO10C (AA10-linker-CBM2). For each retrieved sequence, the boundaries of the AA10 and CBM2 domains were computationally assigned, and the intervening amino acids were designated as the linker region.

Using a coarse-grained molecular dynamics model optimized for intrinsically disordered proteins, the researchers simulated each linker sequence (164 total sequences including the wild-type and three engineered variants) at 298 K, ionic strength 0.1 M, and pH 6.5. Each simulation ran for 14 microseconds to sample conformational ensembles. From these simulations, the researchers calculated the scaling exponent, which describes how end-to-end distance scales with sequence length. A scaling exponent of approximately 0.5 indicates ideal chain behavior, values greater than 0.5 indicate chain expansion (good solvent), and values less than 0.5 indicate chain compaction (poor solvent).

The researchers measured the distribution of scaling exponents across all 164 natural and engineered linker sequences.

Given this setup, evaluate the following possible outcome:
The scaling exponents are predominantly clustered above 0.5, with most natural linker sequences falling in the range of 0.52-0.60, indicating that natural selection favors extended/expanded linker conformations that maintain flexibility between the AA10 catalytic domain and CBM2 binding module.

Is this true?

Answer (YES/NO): YES